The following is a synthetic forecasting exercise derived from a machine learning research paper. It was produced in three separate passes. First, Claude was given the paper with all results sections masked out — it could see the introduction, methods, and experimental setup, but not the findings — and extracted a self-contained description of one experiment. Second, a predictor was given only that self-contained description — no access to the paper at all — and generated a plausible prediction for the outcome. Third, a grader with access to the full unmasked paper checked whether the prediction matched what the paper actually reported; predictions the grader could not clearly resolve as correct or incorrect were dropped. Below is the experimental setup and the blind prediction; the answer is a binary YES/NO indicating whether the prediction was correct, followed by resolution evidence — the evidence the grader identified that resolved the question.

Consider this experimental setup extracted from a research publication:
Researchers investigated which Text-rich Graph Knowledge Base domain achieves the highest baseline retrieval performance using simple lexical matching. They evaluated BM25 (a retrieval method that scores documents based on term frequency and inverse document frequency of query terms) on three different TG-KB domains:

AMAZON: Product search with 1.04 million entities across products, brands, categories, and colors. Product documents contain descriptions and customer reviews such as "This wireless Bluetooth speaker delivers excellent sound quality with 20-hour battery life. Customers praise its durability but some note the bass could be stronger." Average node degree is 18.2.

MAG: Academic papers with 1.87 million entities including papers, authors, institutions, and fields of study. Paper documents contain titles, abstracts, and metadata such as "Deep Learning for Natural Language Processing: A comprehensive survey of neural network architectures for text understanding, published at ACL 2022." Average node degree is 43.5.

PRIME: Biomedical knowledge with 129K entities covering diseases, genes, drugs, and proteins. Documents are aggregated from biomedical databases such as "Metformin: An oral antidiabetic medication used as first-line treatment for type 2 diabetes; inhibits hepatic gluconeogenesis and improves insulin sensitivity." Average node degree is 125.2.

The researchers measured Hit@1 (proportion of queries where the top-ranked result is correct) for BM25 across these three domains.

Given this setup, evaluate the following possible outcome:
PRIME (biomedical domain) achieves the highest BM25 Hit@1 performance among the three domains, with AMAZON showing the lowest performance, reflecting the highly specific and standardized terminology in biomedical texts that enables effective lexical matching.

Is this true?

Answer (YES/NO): NO